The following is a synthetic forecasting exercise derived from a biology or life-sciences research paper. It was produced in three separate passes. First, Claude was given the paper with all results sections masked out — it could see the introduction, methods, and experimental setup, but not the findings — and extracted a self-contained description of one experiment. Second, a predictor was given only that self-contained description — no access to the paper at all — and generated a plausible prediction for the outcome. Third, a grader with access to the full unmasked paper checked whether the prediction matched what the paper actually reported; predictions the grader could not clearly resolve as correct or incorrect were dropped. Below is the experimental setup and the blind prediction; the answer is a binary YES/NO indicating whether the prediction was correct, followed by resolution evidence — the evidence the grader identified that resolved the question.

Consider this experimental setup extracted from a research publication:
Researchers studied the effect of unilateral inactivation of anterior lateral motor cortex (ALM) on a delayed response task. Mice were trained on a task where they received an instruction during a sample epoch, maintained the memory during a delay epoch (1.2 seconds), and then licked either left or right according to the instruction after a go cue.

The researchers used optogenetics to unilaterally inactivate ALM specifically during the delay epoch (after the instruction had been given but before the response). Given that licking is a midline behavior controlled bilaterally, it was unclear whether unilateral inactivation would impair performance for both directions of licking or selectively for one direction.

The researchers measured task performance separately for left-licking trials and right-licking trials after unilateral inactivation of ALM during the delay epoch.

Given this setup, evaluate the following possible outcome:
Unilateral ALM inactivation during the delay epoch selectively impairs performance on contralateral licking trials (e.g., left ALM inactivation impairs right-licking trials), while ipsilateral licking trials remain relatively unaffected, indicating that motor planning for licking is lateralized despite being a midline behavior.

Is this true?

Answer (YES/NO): YES